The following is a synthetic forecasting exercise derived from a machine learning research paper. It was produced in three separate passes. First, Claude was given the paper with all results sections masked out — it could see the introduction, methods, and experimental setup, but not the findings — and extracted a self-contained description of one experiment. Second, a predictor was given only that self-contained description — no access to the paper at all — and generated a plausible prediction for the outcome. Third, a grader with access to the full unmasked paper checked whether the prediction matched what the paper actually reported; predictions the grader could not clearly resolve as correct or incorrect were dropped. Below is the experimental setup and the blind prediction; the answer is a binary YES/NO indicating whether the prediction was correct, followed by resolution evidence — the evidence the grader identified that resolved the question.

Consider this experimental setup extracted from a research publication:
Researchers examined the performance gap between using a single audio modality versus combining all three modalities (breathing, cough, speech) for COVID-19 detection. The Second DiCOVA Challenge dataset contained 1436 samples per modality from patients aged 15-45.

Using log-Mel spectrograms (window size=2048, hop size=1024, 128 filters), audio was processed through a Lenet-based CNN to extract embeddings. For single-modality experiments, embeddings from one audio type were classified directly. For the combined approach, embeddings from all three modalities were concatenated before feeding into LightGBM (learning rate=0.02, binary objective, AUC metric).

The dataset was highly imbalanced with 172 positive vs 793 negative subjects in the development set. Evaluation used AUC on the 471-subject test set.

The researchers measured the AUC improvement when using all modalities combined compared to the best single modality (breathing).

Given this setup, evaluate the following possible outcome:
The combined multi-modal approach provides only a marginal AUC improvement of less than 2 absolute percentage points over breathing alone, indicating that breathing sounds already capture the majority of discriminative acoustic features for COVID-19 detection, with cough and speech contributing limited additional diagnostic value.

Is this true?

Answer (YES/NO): NO